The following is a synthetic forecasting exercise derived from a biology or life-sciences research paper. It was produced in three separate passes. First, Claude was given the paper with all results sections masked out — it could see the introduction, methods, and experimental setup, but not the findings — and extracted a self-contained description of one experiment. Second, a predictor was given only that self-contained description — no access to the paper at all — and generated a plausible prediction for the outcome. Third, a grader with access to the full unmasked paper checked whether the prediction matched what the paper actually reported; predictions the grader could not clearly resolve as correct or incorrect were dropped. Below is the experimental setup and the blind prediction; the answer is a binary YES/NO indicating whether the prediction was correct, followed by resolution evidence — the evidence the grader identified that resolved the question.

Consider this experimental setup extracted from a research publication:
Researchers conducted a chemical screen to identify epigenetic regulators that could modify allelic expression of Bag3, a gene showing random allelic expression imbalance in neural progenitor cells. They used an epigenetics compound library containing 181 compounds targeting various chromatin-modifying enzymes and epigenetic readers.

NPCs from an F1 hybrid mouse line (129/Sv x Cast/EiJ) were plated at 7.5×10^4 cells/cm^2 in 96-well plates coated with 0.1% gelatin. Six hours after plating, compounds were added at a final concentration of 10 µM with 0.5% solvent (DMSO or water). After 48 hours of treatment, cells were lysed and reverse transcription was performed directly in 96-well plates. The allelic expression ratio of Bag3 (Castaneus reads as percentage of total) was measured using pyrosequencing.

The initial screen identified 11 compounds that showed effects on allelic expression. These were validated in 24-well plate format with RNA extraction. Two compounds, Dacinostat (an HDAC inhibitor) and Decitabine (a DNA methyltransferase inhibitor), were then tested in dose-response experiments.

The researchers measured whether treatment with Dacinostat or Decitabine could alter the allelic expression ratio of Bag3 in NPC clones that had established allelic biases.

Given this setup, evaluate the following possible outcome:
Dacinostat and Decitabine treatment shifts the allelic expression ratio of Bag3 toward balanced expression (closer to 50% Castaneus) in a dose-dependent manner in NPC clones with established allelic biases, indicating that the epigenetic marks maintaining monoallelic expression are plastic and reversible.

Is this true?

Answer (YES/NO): YES